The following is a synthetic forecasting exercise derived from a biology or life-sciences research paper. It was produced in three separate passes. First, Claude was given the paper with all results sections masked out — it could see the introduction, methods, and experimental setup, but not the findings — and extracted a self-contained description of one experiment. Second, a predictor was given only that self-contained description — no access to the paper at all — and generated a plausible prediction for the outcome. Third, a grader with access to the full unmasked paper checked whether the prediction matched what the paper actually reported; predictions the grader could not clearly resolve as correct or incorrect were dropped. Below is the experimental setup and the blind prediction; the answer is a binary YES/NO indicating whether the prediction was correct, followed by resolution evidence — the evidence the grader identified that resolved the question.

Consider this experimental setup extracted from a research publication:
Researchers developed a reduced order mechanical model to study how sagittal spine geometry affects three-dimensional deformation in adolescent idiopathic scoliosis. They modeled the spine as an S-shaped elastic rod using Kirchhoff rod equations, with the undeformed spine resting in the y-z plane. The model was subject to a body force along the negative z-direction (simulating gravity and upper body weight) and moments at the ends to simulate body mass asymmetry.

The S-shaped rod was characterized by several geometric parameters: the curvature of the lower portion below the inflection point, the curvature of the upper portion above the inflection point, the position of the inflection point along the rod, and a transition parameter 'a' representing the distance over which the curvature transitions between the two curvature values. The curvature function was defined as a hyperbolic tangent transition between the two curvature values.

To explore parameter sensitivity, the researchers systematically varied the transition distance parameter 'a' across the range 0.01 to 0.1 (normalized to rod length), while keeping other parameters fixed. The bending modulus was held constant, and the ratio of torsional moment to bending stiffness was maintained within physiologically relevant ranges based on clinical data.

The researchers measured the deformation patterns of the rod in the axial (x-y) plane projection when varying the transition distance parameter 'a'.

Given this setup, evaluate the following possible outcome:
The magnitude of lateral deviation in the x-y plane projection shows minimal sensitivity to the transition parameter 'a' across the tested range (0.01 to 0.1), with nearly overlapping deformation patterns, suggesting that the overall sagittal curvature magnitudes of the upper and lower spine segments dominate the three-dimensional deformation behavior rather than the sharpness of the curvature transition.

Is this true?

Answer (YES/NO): YES